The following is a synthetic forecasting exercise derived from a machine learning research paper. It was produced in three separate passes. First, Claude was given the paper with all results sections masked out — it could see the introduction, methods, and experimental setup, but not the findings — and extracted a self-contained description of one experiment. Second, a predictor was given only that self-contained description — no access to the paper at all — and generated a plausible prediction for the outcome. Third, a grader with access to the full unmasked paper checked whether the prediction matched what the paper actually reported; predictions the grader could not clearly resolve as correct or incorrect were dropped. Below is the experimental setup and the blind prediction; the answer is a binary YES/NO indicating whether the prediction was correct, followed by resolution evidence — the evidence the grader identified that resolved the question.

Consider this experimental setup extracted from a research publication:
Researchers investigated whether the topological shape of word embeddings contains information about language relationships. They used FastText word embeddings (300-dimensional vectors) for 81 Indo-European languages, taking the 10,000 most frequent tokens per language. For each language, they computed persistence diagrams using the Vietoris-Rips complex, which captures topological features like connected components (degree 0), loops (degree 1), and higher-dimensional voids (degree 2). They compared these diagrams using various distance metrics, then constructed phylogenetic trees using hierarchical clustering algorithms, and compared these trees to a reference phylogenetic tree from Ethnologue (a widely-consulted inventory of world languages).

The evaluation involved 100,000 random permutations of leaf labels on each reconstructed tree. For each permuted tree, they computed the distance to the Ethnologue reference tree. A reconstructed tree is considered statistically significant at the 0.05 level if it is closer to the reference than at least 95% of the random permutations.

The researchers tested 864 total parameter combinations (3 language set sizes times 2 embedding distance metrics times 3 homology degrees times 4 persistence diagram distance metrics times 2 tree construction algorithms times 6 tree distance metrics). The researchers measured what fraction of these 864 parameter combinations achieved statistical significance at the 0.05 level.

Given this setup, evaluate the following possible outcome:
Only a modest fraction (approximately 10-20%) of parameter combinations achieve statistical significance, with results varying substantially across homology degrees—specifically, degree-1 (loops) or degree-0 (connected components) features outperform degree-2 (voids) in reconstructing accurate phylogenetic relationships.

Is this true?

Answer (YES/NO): NO